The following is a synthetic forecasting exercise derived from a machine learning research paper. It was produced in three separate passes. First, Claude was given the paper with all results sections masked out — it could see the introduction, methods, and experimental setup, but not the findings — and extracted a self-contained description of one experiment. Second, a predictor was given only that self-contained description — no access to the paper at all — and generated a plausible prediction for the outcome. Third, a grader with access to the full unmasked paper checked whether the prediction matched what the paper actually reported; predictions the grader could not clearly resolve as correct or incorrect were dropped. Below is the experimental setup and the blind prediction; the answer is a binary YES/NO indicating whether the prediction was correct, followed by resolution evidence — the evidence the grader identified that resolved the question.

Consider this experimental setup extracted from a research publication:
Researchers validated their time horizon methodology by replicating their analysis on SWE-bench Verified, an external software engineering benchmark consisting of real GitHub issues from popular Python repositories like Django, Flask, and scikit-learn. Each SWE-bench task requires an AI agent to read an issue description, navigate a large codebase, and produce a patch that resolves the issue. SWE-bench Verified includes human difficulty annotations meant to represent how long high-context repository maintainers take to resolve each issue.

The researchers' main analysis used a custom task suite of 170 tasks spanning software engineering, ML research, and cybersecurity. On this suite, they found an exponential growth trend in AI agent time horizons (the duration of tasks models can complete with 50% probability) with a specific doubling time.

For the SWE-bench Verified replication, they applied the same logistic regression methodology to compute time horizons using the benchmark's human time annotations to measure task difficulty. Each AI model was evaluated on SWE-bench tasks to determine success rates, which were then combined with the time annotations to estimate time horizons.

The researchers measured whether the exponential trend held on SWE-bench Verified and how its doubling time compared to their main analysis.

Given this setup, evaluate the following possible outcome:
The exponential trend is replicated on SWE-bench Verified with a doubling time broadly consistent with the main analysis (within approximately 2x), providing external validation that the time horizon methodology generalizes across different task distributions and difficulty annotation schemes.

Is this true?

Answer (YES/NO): NO